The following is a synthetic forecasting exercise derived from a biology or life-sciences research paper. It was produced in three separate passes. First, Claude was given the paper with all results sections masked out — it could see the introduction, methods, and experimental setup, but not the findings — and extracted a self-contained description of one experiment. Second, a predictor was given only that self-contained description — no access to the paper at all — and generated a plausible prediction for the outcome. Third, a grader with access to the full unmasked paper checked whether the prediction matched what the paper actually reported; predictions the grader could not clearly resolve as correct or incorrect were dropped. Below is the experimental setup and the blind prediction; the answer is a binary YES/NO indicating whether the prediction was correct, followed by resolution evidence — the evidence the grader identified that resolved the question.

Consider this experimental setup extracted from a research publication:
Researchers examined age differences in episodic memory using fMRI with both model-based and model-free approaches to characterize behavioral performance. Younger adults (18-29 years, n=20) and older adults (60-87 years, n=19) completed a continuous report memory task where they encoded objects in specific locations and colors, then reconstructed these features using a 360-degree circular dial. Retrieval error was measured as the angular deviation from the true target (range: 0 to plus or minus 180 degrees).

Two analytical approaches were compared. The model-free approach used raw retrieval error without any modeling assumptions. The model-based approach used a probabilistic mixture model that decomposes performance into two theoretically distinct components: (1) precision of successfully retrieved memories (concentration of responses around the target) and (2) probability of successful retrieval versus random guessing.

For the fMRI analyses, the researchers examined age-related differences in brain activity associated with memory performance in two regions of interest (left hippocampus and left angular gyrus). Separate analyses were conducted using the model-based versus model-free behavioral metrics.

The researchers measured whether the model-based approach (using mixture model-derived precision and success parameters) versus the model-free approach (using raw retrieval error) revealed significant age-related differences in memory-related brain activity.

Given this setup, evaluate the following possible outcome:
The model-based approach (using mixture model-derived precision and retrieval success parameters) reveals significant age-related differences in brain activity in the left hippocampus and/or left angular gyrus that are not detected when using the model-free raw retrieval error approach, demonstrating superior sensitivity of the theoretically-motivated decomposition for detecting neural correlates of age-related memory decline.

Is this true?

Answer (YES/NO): YES